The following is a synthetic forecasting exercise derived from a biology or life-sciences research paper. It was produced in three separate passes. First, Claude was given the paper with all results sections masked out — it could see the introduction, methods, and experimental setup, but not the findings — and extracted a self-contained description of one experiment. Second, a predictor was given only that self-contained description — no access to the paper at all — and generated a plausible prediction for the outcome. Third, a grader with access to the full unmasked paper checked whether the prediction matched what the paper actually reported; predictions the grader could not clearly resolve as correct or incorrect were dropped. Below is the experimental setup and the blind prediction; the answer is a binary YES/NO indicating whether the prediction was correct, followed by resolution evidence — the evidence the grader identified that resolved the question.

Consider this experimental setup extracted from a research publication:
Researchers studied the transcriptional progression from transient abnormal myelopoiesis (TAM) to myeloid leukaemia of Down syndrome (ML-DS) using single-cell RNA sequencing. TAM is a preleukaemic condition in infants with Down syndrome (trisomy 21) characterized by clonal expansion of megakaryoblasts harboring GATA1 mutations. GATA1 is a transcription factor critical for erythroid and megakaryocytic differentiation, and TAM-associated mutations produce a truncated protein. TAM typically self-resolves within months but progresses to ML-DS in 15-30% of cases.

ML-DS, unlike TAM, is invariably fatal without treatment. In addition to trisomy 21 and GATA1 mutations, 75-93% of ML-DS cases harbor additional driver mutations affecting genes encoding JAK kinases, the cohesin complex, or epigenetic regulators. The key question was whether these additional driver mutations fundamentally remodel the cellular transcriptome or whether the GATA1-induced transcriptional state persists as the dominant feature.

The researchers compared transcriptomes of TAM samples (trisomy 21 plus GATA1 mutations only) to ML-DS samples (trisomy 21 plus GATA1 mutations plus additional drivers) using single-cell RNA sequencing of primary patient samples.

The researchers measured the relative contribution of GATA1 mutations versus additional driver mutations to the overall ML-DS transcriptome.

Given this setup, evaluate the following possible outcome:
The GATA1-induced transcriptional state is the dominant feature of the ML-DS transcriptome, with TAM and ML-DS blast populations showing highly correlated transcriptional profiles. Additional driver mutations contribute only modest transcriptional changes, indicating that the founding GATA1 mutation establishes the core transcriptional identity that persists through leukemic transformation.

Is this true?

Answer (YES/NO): YES